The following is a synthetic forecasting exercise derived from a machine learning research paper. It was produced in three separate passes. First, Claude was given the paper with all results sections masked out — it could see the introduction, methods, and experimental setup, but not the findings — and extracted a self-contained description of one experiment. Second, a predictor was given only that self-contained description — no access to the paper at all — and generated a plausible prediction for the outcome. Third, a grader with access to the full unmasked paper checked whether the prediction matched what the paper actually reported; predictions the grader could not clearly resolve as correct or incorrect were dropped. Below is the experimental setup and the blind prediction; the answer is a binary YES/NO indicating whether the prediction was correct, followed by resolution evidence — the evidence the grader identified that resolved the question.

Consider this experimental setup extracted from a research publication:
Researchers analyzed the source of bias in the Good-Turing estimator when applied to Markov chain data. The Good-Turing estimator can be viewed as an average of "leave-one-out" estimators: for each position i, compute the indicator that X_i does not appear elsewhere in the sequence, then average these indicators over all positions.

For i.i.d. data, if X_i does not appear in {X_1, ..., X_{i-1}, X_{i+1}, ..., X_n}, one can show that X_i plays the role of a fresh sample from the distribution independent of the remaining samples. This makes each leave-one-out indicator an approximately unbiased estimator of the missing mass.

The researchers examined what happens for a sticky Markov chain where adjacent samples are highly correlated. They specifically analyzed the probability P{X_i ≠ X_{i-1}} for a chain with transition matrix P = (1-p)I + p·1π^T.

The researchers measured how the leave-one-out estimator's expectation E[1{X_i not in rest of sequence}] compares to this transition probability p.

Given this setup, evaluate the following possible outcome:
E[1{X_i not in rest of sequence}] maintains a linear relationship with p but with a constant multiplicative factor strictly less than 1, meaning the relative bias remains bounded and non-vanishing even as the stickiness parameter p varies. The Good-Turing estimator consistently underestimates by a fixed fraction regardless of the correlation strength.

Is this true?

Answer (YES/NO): NO